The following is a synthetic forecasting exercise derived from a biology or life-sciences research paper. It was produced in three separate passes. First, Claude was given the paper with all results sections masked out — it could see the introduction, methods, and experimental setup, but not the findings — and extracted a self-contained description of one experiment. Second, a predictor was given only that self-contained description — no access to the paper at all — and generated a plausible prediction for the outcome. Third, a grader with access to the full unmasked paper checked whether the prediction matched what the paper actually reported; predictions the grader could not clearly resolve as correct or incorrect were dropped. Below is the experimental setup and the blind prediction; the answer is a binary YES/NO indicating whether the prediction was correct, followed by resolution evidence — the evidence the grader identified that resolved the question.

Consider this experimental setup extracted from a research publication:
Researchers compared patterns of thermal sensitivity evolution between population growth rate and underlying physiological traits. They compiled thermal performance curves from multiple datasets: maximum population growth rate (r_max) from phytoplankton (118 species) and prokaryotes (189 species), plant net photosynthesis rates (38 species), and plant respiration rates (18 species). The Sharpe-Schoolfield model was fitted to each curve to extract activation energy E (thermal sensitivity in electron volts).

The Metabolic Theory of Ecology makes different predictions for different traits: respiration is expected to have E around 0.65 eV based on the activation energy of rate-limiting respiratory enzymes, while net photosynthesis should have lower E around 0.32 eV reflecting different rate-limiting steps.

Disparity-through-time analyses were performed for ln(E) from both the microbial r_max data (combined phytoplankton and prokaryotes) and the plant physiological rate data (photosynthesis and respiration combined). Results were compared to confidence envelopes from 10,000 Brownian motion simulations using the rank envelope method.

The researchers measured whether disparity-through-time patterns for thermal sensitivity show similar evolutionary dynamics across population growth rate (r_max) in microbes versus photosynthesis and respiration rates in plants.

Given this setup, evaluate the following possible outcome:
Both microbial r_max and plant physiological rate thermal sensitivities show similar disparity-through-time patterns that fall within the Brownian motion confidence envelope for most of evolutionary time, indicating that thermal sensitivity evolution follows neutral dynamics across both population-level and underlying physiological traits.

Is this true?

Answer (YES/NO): NO